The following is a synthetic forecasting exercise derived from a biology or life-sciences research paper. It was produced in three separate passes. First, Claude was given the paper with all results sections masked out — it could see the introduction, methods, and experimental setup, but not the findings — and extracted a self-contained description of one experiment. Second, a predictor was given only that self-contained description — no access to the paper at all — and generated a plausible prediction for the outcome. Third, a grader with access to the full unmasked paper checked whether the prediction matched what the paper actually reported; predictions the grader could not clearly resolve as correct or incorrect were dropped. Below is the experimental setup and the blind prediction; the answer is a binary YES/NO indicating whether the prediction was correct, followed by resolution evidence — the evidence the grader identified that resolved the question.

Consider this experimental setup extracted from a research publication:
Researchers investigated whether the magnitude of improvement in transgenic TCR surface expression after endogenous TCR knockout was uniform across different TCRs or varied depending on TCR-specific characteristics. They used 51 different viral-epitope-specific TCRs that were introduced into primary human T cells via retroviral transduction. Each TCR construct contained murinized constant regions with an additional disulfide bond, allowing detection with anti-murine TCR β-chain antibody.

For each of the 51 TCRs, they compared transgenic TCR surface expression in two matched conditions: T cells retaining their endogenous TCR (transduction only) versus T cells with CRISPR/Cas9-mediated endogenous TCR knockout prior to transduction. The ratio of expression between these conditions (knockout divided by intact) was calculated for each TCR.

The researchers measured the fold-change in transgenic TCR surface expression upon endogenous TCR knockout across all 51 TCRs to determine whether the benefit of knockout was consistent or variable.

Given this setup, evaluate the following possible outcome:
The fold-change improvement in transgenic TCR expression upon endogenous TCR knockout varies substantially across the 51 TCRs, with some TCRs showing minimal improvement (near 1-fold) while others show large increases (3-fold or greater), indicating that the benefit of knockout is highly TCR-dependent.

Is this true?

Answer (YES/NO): NO